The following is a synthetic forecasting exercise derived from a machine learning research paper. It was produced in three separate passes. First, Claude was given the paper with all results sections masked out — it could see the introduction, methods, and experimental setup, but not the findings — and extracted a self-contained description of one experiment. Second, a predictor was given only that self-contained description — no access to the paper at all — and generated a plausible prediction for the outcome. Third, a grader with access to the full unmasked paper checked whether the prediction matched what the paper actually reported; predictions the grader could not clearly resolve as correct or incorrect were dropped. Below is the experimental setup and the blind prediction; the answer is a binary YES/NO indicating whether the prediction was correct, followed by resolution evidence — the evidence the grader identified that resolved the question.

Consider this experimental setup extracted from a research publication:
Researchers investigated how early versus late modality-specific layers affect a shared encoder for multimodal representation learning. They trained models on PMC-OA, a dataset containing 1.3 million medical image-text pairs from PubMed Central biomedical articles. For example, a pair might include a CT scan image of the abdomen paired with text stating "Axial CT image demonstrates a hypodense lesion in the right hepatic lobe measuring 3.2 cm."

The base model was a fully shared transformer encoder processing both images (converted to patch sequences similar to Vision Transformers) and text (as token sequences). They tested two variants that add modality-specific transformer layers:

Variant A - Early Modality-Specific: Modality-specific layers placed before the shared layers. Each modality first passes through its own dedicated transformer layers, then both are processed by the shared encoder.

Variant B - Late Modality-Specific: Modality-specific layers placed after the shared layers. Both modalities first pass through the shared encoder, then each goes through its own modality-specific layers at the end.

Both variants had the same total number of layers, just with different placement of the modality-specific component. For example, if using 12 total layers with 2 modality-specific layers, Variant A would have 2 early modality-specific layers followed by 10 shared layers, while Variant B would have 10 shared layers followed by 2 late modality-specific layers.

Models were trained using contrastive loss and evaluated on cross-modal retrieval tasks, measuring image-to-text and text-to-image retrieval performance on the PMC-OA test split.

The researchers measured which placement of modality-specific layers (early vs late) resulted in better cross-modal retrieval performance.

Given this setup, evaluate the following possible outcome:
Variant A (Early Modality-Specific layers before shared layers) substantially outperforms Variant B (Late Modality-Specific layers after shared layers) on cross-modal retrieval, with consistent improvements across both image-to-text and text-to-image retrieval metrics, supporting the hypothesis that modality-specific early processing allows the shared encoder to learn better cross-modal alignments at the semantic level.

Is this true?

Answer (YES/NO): NO